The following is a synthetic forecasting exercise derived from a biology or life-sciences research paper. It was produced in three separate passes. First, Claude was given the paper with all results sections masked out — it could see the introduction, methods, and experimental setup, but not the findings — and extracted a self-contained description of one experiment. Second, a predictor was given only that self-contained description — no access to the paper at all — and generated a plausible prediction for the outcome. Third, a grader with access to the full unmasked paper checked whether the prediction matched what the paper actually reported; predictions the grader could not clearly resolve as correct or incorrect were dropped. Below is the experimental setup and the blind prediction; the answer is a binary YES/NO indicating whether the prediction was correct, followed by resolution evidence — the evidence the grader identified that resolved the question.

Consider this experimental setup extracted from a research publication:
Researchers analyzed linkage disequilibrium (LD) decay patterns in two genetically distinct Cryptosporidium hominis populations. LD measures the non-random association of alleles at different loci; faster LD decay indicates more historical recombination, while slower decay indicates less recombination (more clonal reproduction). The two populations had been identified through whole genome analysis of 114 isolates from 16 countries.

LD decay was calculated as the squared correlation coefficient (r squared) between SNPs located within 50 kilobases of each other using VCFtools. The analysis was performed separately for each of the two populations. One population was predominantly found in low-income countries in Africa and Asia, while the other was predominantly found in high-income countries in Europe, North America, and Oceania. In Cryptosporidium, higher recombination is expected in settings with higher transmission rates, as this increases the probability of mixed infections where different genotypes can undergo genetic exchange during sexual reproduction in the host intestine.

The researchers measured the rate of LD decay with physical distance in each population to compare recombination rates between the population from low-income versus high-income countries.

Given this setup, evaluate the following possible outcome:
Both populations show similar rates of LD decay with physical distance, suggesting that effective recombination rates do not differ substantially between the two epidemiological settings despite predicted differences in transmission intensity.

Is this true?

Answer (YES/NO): NO